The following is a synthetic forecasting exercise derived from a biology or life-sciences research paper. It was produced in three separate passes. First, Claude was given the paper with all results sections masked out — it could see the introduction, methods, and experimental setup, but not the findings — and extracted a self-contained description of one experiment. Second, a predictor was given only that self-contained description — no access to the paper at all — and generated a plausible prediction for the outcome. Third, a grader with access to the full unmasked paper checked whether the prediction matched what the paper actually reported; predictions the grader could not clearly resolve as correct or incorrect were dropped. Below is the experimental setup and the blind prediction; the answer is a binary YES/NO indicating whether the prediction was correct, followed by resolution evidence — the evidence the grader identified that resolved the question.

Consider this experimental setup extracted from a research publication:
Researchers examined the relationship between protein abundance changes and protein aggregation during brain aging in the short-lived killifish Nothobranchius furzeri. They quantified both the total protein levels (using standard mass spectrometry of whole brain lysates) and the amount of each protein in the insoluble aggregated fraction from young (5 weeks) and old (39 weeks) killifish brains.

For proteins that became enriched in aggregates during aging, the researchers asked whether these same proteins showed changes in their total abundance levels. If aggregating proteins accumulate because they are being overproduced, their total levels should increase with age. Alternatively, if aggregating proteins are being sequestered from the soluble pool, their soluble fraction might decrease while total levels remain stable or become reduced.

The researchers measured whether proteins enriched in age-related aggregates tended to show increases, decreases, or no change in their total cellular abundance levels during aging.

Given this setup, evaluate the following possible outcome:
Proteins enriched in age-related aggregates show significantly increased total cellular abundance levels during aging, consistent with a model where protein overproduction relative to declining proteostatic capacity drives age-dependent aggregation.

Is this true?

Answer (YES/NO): NO